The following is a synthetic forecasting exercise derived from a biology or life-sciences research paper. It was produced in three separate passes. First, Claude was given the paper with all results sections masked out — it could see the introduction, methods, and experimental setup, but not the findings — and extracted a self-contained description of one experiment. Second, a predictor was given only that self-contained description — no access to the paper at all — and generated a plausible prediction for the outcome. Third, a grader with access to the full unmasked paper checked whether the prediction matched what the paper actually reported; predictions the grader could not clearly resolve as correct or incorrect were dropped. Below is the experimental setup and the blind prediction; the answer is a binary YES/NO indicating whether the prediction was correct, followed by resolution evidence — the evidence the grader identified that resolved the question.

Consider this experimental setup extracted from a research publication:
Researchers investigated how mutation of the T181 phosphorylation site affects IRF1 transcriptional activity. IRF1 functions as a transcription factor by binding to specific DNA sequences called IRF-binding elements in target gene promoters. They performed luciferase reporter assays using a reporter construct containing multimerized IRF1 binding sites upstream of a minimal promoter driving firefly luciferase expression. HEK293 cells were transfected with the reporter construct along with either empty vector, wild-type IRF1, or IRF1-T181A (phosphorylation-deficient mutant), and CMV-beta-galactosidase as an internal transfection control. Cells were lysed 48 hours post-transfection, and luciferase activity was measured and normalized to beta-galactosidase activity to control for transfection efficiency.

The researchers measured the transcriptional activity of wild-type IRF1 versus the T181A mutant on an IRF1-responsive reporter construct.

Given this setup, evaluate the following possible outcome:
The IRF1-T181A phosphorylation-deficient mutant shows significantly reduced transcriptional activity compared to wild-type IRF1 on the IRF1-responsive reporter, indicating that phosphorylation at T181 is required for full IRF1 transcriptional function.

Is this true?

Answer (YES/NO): YES